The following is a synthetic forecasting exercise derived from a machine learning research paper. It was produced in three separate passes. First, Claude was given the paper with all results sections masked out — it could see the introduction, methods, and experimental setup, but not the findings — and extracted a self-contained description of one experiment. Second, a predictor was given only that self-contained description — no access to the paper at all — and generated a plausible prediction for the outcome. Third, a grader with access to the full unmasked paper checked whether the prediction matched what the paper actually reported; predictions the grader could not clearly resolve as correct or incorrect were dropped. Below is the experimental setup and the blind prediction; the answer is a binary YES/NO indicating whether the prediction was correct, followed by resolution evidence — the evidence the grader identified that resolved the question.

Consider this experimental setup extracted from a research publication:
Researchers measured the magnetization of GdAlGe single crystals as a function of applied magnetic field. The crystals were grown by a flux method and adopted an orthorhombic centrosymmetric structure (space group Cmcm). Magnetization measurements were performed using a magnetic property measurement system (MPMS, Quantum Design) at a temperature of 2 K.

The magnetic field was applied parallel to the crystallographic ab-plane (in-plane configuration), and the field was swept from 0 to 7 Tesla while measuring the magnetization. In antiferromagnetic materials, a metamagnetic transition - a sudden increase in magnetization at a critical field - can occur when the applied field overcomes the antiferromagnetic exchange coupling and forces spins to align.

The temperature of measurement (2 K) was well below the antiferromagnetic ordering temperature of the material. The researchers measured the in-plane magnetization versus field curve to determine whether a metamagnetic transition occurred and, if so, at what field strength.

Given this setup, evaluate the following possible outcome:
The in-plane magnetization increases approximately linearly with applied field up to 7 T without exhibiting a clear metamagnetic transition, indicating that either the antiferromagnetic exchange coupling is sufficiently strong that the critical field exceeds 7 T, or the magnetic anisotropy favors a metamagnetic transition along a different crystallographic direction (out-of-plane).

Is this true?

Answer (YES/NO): NO